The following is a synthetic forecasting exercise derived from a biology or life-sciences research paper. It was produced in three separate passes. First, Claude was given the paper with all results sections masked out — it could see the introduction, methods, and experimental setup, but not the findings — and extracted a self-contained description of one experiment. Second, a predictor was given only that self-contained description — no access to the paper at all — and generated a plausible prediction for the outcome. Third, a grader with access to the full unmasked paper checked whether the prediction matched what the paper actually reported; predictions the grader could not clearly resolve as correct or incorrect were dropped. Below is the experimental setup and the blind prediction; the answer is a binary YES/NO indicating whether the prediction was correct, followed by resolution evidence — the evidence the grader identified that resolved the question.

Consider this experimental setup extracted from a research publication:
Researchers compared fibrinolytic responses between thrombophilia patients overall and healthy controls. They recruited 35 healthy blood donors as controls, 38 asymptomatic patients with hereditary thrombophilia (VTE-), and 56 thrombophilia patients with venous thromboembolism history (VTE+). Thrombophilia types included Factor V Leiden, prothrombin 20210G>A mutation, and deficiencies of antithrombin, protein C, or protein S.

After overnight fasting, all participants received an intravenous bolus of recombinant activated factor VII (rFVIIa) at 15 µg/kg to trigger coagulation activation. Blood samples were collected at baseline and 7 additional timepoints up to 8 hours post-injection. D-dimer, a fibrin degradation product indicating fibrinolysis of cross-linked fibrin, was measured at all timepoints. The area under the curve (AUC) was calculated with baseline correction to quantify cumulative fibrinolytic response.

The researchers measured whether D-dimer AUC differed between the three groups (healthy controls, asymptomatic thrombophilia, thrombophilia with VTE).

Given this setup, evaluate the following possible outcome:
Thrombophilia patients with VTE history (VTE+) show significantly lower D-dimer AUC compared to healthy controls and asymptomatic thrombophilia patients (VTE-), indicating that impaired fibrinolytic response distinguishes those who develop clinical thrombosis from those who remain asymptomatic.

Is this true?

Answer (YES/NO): NO